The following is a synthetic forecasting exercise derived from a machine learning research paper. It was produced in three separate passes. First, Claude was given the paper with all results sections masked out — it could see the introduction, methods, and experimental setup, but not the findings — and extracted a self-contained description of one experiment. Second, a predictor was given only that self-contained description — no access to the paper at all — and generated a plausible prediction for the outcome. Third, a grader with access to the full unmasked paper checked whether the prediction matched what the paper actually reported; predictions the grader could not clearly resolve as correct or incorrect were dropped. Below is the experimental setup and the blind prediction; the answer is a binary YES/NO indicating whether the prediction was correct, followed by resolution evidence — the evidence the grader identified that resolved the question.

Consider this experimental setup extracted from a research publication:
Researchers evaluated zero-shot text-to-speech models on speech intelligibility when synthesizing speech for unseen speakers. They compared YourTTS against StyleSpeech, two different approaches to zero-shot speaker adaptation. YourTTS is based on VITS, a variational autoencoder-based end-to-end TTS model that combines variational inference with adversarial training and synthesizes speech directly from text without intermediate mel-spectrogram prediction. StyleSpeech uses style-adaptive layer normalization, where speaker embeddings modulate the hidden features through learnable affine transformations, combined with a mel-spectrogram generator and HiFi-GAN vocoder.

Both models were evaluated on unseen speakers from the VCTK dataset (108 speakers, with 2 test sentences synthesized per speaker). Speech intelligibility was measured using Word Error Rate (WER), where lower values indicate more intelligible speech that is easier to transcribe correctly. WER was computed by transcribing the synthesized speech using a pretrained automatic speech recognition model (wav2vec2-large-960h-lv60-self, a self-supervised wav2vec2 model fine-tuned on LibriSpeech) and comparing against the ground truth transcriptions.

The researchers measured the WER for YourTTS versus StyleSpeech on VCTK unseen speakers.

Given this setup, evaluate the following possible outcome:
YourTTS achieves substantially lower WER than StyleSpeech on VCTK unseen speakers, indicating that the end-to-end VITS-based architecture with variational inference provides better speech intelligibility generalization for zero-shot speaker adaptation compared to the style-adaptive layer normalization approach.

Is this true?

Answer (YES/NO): YES